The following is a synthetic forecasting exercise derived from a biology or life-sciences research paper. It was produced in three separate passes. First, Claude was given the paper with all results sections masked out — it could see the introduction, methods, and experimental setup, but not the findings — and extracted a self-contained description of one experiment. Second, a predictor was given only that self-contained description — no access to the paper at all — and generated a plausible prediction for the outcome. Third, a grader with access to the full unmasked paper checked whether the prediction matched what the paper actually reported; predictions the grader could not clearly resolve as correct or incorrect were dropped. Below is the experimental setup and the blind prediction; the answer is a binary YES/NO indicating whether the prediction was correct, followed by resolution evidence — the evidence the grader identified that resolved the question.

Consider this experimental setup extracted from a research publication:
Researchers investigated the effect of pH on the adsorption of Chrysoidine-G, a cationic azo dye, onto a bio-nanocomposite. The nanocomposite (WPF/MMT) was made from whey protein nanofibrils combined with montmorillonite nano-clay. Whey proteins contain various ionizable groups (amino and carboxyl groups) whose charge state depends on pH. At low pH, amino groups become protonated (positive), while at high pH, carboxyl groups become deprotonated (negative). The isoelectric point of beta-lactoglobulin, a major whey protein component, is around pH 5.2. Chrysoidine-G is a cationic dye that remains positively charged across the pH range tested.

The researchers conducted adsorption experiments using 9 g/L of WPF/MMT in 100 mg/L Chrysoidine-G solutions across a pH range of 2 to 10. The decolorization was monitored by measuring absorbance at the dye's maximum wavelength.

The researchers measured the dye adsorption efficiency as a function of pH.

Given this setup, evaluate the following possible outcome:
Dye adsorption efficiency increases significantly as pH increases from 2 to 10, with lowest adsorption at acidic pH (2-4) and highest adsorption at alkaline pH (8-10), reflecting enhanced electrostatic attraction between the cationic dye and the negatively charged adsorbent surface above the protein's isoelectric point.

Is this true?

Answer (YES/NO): NO